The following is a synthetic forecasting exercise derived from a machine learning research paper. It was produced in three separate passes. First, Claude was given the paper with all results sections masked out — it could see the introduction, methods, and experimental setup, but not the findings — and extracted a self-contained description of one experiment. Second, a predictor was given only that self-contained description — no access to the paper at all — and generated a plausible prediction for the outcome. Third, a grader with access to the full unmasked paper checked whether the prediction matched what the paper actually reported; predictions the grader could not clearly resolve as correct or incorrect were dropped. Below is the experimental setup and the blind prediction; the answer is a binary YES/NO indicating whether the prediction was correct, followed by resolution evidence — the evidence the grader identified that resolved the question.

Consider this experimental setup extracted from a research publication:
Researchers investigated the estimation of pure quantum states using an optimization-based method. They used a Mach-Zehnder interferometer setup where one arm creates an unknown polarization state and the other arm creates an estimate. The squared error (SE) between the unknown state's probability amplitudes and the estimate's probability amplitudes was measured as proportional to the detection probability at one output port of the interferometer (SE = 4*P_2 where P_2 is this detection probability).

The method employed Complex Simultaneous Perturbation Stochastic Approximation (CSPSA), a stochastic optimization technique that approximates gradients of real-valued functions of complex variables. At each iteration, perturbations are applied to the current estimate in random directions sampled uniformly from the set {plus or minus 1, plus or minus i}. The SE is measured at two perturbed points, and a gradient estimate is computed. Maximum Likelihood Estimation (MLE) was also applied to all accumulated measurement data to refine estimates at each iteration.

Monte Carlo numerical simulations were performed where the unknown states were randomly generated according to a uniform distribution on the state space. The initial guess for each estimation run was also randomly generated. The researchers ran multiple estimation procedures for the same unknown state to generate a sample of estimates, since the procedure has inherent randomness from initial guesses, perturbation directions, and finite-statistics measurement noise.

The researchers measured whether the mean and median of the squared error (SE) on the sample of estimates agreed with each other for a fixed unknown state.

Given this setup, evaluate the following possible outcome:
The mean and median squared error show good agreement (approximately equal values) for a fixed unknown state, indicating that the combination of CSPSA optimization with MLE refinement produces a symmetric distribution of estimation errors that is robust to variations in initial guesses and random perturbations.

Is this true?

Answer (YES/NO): YES